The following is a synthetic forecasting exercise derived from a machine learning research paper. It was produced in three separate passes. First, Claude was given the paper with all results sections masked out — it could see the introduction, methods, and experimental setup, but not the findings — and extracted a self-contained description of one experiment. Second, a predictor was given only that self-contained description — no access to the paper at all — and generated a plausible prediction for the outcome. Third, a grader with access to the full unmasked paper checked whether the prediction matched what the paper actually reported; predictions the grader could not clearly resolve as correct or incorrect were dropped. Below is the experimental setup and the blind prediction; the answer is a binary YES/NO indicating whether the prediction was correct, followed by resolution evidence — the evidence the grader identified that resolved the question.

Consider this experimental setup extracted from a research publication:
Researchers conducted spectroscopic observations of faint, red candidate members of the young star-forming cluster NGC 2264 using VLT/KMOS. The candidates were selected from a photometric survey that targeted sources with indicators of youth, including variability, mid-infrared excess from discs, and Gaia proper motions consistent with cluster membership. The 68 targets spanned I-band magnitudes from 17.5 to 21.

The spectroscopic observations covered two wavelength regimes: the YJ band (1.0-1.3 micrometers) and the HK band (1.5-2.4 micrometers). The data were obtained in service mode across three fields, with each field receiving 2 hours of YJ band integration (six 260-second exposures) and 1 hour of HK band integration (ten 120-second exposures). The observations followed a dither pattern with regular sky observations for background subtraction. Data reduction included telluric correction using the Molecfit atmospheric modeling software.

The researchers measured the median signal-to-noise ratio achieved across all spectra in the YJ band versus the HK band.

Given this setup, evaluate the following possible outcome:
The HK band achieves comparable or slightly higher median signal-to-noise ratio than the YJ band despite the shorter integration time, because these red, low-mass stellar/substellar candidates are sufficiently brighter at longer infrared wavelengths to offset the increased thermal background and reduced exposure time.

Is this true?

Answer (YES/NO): NO